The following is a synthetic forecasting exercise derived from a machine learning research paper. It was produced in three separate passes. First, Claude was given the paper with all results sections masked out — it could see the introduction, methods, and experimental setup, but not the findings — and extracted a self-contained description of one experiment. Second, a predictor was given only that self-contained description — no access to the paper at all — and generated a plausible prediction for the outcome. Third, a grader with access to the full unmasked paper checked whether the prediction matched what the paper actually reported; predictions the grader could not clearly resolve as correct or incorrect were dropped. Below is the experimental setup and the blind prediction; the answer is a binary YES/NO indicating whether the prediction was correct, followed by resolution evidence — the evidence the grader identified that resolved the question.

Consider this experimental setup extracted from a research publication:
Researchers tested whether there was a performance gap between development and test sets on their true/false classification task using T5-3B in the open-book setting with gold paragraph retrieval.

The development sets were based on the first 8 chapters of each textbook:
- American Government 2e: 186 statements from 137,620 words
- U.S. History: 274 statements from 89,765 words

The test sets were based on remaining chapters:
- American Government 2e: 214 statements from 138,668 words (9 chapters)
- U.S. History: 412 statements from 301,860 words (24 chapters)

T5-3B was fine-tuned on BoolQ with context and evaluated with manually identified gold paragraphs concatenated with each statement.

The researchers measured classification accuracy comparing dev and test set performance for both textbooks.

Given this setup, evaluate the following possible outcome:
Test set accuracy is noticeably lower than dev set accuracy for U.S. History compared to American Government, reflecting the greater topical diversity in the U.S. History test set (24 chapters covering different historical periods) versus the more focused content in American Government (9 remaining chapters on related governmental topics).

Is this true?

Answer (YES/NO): NO